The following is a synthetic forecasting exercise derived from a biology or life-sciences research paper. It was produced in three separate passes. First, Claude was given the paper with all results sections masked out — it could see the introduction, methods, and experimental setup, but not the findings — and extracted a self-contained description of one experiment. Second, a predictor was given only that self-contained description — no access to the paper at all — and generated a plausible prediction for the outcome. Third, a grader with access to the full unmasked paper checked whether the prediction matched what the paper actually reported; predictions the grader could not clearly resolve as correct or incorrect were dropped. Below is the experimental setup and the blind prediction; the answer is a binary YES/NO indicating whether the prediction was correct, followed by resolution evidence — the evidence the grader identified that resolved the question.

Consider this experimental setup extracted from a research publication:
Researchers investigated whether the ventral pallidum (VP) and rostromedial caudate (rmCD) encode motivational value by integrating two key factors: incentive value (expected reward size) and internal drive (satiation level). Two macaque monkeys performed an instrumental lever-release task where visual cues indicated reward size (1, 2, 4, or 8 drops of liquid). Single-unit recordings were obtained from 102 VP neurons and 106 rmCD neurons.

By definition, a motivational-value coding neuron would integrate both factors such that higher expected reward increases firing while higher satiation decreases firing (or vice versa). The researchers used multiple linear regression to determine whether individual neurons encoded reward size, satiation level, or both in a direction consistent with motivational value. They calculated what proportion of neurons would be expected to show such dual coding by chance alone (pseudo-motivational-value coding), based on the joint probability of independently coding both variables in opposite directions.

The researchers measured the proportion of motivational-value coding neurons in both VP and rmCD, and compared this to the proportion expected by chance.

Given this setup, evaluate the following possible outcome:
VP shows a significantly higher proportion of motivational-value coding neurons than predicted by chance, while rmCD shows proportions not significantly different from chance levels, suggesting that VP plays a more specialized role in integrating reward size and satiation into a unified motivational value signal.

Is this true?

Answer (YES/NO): NO